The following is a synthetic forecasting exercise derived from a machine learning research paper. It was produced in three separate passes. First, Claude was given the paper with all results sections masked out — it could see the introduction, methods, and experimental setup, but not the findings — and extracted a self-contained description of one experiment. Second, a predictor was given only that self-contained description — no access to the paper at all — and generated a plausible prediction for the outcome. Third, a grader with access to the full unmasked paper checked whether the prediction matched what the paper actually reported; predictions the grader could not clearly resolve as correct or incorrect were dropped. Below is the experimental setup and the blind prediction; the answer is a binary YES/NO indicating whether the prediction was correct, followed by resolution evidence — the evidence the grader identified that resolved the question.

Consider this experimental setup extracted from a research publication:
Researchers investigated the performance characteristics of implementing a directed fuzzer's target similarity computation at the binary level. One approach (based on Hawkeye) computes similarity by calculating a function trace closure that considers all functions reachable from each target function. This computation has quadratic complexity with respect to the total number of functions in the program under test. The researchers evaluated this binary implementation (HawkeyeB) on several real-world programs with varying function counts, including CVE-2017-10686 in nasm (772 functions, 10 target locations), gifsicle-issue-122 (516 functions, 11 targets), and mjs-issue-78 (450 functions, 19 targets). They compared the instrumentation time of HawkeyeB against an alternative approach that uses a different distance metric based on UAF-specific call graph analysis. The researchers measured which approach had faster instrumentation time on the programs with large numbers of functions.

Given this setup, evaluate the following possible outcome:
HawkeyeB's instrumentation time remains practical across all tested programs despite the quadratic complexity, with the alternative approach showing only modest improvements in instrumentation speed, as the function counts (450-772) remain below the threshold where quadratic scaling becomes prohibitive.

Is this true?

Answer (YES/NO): NO